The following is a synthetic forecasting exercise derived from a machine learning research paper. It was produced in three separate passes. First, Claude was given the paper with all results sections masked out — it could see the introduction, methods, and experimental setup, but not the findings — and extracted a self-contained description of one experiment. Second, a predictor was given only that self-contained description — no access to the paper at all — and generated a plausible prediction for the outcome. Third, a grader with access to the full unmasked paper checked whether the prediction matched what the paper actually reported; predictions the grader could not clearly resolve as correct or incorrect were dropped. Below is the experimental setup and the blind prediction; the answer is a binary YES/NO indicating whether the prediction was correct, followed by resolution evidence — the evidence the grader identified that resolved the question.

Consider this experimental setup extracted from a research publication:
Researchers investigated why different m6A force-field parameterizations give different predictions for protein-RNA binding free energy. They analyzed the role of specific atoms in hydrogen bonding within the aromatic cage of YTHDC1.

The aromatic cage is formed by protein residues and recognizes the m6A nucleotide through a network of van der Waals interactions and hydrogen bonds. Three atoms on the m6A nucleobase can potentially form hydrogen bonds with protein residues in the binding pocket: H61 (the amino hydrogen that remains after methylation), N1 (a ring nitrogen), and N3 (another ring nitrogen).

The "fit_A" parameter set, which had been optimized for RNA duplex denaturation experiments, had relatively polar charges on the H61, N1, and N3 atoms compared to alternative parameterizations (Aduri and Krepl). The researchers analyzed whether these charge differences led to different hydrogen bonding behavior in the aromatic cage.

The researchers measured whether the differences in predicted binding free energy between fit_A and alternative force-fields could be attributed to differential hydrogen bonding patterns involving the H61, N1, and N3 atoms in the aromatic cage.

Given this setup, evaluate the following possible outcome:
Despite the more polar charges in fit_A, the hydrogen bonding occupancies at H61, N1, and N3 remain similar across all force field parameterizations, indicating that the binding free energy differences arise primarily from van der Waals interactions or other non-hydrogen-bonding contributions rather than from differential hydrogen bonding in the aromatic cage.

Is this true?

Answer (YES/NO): NO